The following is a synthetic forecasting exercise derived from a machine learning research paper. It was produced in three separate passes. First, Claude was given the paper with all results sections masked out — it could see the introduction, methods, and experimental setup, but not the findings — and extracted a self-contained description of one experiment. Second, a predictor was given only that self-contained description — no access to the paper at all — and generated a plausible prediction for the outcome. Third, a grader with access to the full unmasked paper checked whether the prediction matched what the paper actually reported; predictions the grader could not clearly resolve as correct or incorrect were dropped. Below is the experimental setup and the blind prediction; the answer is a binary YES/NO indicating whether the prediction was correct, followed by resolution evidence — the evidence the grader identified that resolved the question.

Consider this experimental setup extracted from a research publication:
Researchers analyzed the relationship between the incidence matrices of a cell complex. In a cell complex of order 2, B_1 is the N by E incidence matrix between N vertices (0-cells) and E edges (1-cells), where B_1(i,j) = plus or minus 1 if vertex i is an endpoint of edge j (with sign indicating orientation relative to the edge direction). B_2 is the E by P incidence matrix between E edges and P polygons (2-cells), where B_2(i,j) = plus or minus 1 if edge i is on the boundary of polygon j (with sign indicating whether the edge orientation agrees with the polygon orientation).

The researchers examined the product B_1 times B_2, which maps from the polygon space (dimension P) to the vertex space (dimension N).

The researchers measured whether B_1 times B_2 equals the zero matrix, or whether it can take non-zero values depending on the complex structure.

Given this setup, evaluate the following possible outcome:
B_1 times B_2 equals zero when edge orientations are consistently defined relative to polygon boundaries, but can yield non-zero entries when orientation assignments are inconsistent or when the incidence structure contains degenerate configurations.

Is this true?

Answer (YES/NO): NO